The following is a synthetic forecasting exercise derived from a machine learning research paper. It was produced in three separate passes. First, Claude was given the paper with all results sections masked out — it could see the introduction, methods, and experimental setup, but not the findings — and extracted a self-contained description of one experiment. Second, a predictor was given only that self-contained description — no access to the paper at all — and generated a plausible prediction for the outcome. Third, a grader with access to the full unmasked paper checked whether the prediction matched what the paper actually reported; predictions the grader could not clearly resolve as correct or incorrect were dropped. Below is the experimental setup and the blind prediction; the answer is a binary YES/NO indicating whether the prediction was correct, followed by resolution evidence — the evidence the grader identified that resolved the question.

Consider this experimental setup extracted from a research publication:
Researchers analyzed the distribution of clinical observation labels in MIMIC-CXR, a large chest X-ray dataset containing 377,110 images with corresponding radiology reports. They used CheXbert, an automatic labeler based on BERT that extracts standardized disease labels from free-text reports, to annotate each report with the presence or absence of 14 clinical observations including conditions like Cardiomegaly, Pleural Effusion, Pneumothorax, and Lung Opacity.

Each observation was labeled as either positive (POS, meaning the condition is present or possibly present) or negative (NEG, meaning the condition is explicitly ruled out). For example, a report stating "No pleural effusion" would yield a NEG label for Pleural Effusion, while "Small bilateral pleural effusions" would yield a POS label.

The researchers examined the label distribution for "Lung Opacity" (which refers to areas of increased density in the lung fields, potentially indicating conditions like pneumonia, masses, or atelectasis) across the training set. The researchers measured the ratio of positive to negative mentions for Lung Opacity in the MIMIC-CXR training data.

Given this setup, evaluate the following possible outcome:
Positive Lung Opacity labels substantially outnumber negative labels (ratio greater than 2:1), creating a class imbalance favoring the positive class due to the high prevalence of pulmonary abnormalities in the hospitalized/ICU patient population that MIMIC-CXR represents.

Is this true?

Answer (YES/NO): YES